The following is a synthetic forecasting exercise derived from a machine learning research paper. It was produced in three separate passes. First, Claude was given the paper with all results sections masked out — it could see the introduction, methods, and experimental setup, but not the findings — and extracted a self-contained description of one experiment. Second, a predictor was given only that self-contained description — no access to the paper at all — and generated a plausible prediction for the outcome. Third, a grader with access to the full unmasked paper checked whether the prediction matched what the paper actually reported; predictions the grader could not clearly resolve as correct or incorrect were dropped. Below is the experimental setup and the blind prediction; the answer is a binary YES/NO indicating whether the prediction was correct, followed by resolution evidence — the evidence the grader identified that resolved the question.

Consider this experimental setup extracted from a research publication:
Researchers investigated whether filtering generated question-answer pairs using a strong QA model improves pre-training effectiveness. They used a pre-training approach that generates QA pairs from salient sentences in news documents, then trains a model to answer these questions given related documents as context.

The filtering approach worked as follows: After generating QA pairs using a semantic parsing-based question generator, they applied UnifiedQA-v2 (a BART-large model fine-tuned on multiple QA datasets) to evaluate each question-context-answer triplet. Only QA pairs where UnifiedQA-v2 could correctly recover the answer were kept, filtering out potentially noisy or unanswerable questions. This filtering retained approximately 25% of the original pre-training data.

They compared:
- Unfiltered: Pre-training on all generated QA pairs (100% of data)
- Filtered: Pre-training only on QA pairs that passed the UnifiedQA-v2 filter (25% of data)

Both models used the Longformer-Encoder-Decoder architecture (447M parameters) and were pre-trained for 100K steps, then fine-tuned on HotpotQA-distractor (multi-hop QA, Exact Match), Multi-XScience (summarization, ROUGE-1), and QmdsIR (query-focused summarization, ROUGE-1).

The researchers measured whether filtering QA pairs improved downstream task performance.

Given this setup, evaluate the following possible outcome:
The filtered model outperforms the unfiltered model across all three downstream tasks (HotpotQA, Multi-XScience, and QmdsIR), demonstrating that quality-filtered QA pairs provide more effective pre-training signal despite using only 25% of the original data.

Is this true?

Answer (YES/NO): NO